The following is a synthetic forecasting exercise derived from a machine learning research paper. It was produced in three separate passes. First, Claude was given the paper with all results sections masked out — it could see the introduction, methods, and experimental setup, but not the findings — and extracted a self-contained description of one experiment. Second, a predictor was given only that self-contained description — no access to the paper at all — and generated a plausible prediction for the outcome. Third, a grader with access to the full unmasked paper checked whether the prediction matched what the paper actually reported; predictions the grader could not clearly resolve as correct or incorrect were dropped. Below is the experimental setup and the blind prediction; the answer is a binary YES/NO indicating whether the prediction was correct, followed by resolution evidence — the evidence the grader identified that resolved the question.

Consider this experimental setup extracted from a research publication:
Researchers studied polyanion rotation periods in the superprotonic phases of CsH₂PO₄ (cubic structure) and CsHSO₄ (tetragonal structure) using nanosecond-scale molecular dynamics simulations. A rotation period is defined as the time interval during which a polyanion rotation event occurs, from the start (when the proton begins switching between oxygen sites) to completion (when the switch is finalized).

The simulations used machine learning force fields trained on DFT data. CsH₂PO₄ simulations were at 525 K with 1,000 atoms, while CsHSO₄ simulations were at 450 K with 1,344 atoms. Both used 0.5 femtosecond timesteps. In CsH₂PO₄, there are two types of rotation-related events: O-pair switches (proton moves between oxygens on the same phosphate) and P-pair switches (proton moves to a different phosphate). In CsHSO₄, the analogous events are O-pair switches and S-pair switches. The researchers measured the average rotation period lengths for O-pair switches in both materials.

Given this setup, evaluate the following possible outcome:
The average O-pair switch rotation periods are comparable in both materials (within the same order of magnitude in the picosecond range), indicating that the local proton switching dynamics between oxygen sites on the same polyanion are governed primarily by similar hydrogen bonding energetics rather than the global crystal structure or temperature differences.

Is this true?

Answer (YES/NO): NO